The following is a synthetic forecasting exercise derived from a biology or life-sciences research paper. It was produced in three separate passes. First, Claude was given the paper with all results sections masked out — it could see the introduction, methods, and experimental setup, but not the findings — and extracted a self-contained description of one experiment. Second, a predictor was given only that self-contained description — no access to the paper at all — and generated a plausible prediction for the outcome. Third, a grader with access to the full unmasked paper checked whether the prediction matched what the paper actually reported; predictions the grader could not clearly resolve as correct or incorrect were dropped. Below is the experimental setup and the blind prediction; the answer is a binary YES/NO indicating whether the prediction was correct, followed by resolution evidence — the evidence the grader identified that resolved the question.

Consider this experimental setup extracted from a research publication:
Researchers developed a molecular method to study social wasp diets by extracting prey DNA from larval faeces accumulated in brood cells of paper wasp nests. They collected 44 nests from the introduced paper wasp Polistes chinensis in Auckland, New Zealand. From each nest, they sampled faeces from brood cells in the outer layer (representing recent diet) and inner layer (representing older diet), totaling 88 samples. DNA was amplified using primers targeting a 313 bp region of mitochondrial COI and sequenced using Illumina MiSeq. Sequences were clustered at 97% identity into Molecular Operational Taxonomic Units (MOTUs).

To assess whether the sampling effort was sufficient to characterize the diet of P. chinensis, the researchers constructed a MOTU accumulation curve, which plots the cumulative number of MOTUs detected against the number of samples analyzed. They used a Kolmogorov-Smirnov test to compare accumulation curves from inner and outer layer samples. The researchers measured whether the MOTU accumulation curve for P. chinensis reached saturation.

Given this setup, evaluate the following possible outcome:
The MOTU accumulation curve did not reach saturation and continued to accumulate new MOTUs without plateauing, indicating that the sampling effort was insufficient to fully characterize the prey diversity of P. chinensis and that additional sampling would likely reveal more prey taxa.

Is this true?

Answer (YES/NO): NO